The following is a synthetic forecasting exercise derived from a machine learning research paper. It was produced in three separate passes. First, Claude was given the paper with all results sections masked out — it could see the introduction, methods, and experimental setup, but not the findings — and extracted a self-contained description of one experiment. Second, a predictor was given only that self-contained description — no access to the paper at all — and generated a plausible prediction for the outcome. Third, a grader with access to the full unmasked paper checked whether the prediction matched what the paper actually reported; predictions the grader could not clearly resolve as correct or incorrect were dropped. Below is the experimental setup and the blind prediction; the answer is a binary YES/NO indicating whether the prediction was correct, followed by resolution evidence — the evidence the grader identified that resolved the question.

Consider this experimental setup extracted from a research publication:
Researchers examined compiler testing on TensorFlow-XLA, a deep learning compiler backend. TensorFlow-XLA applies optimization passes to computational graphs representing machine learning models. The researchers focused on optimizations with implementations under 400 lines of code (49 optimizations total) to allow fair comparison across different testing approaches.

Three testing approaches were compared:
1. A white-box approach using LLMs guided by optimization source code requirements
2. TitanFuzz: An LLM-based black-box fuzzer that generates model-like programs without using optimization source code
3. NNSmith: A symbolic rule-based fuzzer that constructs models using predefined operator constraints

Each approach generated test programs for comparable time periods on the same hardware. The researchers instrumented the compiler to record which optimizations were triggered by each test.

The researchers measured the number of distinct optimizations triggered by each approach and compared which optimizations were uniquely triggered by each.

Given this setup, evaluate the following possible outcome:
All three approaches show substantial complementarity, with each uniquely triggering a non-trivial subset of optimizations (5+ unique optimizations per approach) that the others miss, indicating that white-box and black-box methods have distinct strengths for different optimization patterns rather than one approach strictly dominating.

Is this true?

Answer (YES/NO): NO